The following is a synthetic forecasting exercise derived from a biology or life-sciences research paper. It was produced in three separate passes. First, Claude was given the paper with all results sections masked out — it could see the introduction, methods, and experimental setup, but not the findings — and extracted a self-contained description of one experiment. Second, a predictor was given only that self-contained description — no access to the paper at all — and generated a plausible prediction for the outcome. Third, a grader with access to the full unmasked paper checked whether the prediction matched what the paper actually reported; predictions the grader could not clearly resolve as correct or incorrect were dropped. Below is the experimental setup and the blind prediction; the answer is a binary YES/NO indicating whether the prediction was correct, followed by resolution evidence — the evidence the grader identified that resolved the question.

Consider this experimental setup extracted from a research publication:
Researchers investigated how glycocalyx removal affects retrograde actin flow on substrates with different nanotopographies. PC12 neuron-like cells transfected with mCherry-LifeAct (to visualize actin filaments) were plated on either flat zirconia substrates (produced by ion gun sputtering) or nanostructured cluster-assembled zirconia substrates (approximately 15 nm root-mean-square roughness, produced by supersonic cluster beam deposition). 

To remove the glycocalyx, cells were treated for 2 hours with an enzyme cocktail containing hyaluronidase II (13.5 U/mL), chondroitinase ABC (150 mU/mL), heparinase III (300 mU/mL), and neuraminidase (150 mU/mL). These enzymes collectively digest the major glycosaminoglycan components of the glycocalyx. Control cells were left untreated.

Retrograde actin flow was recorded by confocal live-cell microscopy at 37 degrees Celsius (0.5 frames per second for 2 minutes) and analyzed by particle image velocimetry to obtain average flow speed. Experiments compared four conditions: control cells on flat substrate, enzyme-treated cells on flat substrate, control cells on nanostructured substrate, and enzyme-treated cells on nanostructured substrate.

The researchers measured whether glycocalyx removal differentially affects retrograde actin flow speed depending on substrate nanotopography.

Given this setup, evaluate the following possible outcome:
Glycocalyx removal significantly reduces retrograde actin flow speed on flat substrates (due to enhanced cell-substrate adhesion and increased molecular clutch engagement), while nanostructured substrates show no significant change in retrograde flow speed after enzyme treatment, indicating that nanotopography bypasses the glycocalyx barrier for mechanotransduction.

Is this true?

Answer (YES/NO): NO